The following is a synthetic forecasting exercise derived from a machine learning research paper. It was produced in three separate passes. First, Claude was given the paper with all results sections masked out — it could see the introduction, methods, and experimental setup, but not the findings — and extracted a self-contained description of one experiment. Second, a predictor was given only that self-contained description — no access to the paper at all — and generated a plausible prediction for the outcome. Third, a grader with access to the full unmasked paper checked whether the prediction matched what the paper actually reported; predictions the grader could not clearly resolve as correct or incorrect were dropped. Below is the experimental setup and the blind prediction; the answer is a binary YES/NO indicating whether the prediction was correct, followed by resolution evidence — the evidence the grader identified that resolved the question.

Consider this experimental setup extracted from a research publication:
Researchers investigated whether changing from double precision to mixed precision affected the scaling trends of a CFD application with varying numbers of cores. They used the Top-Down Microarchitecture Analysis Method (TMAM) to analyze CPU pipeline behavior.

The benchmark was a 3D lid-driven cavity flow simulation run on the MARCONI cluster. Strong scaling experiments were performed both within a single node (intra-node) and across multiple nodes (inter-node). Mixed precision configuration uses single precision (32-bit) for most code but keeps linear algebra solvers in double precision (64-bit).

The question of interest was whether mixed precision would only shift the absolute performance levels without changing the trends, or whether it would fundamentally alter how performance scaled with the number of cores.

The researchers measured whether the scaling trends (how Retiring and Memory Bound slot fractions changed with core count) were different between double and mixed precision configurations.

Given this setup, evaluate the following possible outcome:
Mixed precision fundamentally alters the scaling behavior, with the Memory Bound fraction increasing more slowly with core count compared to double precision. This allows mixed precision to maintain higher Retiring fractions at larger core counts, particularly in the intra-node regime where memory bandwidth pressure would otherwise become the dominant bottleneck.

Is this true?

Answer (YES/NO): NO